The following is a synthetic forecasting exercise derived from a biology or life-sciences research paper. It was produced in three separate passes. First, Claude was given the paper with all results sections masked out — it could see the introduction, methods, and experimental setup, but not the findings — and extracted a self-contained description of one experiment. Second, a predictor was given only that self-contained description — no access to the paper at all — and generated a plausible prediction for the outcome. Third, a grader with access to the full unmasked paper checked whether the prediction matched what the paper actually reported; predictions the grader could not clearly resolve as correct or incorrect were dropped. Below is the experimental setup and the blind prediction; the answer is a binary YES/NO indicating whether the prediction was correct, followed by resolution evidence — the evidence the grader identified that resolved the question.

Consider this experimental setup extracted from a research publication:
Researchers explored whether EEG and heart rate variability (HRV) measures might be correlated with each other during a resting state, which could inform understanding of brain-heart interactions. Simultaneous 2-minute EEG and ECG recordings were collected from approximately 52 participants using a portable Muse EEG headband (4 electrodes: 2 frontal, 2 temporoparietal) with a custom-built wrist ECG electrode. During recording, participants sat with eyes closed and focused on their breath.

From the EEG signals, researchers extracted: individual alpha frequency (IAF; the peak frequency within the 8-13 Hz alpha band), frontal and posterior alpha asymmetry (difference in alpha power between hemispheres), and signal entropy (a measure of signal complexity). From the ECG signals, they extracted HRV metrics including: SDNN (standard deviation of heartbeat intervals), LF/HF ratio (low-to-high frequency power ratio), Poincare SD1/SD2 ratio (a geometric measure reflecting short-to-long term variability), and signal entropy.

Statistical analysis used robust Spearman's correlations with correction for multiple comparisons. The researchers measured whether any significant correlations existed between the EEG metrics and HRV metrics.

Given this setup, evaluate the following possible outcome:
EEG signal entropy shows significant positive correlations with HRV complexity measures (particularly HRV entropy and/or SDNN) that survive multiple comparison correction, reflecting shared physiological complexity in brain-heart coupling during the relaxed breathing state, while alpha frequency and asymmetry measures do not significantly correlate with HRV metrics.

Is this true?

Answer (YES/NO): NO